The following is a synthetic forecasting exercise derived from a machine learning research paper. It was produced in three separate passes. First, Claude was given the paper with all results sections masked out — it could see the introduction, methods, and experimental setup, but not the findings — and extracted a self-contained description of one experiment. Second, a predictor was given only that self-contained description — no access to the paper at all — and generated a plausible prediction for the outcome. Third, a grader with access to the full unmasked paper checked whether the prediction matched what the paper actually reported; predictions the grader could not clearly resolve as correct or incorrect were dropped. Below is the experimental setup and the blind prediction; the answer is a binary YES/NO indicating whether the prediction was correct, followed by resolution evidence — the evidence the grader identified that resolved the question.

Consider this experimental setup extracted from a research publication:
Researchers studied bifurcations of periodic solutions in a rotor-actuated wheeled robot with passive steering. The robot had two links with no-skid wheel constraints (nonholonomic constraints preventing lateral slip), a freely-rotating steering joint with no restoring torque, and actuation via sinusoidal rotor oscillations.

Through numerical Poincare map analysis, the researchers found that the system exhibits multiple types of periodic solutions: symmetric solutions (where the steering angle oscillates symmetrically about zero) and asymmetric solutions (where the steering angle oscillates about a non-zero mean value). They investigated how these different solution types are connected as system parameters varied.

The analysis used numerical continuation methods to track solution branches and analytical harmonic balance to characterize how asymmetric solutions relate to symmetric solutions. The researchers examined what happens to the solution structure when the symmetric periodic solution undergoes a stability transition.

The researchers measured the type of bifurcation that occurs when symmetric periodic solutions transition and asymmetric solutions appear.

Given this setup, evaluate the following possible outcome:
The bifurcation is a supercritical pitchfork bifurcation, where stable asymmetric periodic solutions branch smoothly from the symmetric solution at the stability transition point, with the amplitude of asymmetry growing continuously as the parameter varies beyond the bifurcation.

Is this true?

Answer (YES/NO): NO